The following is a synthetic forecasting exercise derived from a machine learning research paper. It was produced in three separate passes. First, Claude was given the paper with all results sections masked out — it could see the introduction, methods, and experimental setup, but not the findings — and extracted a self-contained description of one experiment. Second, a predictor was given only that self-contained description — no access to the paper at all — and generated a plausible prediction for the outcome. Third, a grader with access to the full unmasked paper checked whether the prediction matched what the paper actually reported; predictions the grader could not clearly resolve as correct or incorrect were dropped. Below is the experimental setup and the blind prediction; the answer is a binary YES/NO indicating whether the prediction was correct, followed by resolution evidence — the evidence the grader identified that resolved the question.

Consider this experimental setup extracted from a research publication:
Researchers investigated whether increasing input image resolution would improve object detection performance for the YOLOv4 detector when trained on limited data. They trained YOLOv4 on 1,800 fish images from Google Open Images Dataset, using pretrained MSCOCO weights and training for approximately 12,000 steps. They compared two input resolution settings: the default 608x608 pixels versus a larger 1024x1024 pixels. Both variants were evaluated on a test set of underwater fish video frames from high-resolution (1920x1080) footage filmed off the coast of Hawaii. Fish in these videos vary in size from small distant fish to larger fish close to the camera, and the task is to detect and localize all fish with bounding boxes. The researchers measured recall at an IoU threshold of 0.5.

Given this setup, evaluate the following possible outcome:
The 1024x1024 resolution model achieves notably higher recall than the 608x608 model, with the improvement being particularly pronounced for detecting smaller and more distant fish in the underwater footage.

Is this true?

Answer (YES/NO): NO